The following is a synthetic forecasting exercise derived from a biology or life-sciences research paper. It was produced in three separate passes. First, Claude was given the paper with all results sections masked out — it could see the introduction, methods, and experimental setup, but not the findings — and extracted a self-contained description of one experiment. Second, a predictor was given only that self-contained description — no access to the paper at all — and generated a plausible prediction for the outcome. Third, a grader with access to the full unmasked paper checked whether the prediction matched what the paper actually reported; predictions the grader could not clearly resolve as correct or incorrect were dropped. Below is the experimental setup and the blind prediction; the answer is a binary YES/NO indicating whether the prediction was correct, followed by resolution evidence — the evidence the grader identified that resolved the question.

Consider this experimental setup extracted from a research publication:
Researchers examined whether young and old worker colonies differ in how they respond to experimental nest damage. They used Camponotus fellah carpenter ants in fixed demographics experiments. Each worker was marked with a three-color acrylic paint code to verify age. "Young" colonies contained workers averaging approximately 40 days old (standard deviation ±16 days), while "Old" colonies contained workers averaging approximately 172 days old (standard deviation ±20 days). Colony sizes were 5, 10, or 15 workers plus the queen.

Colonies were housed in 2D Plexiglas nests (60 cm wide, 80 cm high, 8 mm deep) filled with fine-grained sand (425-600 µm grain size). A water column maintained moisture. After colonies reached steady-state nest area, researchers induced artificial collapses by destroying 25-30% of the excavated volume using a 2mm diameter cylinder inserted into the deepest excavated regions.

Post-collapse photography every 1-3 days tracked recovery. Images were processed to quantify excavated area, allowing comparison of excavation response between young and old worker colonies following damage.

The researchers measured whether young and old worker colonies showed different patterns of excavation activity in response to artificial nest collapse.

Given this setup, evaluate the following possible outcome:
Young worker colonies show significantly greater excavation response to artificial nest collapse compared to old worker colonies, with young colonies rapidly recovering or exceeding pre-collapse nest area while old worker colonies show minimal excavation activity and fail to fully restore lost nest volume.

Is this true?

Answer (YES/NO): NO